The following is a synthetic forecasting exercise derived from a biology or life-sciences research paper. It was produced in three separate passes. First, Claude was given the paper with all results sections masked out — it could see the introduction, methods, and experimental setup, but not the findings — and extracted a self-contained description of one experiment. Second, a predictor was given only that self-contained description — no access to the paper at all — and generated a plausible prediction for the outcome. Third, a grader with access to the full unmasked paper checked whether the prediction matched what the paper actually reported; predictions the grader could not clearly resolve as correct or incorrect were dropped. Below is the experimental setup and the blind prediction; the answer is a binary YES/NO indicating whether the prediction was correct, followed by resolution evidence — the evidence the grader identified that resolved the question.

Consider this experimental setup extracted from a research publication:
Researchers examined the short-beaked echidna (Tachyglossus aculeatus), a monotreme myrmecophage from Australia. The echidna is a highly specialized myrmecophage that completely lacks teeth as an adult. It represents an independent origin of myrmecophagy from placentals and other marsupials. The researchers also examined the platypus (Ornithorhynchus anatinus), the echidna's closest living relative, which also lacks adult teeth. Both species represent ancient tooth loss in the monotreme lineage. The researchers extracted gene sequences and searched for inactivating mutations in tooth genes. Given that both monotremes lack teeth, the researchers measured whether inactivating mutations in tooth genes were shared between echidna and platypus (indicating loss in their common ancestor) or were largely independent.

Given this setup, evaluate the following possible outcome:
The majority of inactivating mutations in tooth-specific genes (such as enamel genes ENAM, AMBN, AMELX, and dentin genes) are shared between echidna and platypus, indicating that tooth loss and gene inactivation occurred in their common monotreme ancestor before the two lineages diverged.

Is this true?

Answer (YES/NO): NO